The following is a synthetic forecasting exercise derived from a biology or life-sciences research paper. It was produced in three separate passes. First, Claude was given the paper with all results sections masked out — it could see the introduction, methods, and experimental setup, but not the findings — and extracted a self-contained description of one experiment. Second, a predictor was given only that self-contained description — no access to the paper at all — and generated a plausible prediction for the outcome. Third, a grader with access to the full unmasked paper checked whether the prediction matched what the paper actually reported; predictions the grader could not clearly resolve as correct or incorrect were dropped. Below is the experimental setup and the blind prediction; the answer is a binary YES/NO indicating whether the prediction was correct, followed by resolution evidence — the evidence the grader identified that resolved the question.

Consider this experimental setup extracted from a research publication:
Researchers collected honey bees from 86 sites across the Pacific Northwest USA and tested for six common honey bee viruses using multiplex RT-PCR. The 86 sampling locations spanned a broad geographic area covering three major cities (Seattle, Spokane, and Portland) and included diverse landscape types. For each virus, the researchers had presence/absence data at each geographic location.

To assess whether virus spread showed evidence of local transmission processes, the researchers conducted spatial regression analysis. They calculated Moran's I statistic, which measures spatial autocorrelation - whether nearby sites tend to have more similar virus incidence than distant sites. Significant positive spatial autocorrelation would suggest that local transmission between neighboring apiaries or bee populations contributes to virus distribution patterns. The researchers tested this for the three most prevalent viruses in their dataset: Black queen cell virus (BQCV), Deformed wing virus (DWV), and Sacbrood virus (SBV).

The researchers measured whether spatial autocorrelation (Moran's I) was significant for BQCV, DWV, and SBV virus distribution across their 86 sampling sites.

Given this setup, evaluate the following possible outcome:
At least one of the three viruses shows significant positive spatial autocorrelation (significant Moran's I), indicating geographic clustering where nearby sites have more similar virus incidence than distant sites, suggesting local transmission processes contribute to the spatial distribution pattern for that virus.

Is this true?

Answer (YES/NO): NO